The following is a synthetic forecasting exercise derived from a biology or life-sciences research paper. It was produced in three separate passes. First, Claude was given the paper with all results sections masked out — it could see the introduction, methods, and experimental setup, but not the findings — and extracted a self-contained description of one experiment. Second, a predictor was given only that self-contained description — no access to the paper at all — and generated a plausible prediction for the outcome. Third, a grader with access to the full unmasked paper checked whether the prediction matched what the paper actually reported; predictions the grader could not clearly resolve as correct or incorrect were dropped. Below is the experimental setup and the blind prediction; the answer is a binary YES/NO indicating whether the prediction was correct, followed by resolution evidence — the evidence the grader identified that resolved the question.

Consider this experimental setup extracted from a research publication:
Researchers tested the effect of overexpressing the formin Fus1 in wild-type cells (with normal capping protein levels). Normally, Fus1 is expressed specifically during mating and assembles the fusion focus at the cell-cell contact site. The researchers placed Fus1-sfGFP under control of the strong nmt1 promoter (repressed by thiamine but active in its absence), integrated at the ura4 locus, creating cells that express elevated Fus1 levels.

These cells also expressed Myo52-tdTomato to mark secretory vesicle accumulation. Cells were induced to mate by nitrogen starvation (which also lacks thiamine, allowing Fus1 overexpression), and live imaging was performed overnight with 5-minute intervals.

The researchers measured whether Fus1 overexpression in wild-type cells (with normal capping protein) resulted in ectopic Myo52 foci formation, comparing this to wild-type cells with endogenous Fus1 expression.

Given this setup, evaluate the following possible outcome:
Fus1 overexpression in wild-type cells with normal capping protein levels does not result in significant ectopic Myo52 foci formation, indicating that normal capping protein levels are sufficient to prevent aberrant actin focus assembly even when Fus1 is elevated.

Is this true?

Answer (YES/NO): YES